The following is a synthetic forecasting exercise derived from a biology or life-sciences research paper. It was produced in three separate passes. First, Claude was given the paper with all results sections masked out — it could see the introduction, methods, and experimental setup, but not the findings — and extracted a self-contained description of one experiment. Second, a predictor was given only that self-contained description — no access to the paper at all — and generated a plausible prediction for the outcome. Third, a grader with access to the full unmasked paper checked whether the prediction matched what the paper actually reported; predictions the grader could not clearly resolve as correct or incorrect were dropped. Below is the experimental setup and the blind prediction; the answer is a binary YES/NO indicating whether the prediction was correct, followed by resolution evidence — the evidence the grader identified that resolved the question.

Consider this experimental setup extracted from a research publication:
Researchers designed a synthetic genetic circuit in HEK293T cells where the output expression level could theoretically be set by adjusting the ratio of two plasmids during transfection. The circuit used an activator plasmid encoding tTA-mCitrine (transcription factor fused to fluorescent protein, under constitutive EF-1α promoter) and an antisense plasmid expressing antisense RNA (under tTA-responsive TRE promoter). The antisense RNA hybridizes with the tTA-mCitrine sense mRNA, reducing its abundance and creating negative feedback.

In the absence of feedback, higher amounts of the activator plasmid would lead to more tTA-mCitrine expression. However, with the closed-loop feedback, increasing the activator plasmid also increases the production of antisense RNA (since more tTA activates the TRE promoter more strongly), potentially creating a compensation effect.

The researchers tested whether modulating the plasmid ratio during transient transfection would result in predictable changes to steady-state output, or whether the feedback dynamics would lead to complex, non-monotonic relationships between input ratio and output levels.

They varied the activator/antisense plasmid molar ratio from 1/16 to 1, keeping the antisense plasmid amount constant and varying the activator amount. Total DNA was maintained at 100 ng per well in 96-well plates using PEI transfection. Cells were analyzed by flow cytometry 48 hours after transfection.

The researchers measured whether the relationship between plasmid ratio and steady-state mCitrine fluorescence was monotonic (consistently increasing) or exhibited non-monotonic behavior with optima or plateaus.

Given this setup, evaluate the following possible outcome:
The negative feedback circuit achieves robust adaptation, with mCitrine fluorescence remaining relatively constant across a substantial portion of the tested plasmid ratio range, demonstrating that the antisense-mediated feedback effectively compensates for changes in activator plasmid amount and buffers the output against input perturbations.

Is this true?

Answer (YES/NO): NO